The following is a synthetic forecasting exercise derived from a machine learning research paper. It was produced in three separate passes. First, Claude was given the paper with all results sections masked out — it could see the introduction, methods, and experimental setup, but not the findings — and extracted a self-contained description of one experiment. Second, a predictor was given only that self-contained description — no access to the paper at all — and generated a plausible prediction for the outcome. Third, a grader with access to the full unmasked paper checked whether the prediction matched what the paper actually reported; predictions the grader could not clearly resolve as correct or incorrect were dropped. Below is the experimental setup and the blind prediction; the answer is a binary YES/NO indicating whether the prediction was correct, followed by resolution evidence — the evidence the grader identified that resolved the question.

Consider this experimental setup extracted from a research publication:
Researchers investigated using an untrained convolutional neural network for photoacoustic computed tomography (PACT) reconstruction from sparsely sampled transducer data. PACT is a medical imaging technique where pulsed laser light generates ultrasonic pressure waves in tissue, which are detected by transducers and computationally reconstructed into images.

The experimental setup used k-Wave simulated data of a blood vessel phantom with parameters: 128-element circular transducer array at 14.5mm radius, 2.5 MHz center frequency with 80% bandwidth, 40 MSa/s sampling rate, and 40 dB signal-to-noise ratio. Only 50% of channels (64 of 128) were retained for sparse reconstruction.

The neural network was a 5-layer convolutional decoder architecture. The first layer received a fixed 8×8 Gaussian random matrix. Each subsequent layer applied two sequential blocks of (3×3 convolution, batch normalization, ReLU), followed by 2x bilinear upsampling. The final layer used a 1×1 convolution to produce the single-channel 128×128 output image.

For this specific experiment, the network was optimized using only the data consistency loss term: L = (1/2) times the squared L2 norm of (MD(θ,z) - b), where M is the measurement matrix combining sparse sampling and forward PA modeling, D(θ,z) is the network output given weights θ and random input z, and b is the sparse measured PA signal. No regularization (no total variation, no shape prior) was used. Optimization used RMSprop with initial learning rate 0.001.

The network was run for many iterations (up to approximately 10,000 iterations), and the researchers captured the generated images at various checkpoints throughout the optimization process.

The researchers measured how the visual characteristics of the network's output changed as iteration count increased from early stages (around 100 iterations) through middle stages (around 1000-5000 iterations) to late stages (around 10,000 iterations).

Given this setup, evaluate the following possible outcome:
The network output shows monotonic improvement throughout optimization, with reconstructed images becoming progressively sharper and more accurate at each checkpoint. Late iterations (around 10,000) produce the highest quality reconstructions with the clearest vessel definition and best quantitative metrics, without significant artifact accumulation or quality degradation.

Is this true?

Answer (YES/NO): NO